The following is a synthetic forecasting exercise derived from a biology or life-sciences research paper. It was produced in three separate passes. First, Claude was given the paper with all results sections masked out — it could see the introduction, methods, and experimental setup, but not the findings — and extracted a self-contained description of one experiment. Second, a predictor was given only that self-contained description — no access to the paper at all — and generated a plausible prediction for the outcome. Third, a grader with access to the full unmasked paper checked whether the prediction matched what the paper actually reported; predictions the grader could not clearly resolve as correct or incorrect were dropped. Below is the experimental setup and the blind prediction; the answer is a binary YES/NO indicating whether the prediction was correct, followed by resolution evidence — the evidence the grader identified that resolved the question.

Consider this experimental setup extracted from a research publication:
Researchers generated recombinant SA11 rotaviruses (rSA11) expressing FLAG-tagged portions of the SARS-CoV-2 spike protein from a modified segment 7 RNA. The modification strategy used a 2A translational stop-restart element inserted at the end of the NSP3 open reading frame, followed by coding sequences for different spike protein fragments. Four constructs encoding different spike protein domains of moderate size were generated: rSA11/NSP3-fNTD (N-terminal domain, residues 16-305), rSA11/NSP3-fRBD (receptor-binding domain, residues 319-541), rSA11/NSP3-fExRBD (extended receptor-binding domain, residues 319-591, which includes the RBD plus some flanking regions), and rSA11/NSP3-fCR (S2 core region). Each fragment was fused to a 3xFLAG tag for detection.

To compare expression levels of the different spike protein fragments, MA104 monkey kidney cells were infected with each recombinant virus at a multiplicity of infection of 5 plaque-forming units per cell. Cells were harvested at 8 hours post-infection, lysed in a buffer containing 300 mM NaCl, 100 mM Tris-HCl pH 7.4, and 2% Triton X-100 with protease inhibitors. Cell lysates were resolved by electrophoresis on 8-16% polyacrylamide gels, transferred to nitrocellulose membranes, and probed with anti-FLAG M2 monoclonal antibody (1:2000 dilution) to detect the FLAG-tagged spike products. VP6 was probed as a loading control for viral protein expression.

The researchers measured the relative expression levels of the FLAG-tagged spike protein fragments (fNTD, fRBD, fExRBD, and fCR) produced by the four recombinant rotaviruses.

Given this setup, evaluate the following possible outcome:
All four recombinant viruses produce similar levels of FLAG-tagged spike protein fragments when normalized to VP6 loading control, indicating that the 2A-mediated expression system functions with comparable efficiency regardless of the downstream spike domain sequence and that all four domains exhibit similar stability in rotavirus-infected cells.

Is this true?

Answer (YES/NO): NO